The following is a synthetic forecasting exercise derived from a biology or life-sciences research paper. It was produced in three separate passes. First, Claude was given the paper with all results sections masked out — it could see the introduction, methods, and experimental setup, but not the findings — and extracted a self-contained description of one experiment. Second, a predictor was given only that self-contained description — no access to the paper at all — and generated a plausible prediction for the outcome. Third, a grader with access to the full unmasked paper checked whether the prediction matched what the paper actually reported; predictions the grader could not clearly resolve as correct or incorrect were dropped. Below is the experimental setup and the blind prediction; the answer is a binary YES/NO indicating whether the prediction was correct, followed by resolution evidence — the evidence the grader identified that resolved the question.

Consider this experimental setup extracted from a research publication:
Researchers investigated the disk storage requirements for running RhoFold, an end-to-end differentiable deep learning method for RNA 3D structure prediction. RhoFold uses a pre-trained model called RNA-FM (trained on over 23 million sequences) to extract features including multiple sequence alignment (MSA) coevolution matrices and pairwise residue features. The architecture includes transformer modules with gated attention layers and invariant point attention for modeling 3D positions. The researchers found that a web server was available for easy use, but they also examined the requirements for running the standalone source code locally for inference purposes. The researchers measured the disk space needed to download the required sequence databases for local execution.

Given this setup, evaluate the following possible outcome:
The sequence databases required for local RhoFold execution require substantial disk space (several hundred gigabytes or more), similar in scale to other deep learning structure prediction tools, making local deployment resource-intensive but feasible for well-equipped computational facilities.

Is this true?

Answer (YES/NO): YES